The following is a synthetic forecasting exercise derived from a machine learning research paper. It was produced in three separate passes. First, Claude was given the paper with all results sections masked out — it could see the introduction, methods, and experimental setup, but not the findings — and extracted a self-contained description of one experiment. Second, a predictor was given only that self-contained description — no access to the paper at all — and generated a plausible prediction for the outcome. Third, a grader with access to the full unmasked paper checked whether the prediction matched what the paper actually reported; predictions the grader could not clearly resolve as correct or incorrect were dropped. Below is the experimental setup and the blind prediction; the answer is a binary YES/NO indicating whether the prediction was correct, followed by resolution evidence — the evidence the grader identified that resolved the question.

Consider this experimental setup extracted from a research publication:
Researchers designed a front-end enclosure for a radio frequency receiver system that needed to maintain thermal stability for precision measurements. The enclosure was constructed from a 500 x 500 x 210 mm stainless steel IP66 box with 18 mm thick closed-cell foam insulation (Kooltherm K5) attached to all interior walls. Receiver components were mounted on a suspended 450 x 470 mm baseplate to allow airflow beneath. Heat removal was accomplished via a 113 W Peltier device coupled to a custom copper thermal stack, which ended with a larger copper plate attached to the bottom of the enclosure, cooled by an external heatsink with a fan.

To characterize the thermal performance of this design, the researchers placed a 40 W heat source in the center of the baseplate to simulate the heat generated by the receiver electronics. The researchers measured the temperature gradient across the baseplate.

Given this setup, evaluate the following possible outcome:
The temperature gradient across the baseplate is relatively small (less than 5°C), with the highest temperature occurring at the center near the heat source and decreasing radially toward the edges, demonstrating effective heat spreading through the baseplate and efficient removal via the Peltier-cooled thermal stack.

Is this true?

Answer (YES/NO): NO